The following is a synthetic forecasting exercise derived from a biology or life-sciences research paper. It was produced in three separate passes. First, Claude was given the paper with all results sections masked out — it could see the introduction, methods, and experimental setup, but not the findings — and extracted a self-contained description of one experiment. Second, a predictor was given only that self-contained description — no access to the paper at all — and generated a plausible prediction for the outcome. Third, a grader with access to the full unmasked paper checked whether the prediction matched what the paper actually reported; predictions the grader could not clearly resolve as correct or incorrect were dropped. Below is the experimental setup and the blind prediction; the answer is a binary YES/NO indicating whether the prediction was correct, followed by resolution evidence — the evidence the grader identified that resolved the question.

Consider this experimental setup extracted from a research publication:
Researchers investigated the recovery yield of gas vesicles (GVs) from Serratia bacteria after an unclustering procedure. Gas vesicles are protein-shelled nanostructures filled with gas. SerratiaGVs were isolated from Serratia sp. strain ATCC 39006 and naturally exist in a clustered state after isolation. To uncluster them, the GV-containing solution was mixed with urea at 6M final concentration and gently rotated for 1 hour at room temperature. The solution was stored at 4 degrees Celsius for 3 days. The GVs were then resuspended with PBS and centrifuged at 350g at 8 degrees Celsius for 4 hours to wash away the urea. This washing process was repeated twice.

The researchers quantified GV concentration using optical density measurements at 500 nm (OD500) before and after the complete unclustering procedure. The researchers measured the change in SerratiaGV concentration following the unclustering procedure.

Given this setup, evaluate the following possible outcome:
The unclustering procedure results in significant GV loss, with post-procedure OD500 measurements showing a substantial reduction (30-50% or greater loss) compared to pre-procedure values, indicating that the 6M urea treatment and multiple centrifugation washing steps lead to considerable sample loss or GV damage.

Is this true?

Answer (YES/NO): YES